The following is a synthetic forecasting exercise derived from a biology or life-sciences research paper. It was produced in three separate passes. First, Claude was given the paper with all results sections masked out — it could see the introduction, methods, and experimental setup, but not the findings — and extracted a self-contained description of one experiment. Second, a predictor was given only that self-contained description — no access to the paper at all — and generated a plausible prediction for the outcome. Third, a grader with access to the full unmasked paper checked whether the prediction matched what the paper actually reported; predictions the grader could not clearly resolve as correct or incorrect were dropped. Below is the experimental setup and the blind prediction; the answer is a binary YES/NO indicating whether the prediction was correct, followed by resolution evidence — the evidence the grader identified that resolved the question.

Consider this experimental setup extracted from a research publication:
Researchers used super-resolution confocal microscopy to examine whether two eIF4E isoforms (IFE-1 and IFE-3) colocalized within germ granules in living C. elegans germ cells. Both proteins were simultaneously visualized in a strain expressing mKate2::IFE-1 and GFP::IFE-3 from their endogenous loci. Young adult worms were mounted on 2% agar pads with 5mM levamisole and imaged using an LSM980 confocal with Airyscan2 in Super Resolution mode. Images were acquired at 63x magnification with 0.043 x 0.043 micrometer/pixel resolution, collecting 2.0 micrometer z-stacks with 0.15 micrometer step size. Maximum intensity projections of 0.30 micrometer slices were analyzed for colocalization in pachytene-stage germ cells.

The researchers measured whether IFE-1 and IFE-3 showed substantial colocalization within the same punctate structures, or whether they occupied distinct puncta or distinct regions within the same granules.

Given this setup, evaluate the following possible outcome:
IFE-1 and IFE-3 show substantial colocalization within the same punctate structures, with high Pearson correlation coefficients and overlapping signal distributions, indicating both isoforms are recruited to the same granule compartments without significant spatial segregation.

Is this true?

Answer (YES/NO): NO